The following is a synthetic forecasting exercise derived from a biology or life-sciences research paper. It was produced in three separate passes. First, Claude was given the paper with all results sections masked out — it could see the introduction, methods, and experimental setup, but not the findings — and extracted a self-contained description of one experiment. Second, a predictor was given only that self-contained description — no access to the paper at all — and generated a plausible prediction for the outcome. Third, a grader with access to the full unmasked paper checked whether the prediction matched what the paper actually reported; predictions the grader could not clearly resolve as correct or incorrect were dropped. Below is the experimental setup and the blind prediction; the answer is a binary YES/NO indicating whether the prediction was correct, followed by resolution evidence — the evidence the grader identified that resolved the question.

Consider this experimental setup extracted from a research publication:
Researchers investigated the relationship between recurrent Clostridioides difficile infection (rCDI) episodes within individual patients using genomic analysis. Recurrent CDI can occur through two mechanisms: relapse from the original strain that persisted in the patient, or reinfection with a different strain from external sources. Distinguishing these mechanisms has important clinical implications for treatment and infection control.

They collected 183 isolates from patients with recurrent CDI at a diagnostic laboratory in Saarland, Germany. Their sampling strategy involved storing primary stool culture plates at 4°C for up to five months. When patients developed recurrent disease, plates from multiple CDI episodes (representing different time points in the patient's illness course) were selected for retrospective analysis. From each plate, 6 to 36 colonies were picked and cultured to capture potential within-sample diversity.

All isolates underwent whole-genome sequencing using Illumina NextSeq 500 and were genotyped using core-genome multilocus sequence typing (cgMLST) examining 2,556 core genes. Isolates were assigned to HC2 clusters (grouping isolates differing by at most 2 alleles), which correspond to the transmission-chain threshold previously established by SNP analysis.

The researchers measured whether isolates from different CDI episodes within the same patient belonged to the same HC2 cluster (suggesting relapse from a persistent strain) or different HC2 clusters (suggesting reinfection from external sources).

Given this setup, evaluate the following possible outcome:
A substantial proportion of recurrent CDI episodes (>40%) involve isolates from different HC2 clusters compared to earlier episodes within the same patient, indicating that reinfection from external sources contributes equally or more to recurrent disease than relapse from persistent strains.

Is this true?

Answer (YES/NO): NO